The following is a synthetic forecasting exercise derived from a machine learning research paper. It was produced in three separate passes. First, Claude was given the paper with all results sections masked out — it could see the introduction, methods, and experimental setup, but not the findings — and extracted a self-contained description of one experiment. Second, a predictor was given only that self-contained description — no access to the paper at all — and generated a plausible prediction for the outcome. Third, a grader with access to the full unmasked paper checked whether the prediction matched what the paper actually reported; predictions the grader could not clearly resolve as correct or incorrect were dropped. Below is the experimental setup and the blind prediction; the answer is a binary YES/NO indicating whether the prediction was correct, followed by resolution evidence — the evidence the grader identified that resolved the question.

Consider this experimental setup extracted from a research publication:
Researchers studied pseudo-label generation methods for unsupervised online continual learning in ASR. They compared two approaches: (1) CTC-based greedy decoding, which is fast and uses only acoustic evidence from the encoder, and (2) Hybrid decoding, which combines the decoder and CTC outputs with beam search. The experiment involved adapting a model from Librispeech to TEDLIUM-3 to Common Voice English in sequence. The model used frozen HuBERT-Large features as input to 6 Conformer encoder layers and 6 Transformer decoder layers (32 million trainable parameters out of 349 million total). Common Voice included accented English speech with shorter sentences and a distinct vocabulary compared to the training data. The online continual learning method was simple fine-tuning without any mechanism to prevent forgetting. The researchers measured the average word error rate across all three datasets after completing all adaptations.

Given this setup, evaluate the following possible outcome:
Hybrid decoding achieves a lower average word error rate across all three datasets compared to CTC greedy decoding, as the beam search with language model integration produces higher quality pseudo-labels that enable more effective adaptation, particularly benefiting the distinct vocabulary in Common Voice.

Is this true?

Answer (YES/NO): NO